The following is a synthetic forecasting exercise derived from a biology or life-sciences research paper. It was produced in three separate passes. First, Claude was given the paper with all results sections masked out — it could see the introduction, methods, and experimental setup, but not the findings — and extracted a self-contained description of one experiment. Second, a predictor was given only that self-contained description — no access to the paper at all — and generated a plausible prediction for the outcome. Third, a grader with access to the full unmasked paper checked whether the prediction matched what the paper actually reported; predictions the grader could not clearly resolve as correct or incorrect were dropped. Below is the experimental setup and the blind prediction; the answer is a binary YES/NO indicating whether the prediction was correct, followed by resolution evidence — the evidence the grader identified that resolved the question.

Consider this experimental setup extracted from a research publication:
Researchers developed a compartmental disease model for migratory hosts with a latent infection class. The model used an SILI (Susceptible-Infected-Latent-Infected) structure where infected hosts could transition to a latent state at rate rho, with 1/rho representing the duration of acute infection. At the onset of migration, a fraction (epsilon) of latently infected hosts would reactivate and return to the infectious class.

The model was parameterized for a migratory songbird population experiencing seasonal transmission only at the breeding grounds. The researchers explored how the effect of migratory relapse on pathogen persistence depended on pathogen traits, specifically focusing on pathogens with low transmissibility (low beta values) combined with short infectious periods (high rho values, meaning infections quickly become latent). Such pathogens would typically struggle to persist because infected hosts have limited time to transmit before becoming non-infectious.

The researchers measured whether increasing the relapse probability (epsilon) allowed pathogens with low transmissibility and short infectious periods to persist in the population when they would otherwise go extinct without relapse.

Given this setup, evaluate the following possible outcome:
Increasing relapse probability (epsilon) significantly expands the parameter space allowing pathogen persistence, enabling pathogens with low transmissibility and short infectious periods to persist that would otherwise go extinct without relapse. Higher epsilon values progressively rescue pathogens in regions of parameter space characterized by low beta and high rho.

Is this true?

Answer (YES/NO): YES